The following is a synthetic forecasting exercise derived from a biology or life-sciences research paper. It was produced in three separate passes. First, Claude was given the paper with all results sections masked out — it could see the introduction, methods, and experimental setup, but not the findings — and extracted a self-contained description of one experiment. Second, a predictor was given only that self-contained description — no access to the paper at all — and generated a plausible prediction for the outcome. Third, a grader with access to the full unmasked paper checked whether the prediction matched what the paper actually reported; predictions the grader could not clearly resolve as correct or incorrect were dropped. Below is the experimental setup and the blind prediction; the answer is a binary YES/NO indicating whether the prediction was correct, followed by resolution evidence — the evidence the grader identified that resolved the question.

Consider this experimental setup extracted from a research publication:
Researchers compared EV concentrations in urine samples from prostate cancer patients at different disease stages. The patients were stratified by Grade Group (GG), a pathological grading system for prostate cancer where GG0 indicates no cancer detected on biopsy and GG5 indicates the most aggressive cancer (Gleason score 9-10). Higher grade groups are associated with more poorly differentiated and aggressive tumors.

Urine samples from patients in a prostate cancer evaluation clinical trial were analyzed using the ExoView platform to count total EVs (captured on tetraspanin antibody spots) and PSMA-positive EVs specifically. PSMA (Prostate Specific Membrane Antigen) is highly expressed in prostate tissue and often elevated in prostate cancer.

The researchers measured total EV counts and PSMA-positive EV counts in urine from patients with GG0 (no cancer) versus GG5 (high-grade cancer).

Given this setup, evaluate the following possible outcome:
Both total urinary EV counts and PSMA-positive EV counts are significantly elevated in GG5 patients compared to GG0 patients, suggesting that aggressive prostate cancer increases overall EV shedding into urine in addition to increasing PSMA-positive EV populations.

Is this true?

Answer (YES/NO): NO